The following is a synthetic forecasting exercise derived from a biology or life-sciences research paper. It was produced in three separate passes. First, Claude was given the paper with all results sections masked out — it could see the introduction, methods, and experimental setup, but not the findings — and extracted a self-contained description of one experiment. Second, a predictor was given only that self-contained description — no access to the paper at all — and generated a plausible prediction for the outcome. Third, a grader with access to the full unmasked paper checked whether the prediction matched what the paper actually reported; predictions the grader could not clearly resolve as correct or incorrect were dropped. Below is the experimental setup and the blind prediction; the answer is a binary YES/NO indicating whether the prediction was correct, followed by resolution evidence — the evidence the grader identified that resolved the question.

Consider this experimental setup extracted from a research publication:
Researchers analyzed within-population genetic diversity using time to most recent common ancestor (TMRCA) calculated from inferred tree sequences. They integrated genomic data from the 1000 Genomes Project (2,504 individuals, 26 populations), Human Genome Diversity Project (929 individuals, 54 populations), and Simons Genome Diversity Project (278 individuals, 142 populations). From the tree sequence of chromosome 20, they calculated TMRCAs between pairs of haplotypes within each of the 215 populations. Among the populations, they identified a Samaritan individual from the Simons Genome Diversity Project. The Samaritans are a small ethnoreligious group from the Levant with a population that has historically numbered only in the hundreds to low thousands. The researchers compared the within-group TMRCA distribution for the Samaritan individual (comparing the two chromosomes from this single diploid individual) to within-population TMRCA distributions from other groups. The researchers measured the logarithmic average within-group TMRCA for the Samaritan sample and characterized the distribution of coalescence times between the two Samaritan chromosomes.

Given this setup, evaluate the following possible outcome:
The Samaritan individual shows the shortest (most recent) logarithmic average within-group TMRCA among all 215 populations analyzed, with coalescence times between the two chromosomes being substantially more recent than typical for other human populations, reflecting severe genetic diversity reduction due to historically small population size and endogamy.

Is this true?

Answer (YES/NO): NO